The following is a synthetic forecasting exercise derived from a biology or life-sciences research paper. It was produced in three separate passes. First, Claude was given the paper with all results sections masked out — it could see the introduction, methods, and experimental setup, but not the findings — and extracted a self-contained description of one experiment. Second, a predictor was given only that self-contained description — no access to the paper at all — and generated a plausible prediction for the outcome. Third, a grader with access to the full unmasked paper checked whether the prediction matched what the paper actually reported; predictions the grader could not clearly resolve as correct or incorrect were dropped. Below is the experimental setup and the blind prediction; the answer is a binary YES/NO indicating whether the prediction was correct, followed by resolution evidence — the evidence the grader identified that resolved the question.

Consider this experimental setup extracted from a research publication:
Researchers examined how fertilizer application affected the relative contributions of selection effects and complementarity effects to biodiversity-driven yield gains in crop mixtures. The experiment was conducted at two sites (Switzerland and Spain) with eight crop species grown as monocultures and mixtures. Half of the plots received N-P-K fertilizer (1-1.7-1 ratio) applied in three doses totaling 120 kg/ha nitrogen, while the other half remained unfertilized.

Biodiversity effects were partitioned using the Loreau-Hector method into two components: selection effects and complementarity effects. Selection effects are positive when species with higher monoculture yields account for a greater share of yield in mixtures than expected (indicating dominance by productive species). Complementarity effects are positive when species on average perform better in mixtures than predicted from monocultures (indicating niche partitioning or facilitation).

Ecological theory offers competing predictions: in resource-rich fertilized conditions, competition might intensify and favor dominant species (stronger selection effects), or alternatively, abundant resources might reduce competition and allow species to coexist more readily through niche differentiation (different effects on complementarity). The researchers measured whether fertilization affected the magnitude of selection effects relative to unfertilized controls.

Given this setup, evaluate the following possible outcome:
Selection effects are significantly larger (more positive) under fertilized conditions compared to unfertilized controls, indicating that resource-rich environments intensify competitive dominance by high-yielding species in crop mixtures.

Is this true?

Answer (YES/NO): NO